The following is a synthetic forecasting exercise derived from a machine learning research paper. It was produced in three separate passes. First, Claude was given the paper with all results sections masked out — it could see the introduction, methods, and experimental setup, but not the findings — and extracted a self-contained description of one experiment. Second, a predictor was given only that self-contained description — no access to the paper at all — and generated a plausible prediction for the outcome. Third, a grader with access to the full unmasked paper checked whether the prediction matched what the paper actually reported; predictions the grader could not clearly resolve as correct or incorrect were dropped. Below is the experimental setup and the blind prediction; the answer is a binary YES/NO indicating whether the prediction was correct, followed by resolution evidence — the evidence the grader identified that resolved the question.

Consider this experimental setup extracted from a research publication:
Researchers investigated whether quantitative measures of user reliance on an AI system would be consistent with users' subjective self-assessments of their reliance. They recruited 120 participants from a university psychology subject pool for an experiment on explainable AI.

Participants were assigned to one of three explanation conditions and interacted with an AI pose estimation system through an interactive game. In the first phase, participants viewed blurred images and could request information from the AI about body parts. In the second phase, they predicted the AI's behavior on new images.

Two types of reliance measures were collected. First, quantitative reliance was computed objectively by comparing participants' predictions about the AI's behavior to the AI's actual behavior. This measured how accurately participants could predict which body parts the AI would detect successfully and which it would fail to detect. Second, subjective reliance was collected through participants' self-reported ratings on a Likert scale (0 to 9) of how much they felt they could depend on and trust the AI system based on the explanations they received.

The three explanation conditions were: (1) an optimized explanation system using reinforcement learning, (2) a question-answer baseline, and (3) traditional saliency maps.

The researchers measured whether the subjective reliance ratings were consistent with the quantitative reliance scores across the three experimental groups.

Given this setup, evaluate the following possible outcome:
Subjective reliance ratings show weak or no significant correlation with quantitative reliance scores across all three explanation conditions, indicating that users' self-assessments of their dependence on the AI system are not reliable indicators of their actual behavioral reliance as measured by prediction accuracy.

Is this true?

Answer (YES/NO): NO